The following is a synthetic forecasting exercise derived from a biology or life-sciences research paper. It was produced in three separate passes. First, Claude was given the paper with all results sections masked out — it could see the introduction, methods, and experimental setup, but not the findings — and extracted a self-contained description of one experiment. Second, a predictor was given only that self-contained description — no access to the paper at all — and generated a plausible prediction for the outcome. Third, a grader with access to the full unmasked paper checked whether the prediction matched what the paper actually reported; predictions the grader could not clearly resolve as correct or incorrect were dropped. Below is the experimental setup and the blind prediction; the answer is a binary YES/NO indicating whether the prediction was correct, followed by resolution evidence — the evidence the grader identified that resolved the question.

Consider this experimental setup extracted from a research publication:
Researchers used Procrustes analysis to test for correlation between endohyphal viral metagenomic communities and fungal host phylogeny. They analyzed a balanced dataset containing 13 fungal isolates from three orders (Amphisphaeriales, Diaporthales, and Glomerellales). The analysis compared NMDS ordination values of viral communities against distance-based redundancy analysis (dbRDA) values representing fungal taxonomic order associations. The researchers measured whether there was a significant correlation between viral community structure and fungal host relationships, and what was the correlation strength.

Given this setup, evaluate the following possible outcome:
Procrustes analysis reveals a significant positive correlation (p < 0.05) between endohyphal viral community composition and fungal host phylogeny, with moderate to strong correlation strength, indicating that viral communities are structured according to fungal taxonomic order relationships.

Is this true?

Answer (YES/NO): YES